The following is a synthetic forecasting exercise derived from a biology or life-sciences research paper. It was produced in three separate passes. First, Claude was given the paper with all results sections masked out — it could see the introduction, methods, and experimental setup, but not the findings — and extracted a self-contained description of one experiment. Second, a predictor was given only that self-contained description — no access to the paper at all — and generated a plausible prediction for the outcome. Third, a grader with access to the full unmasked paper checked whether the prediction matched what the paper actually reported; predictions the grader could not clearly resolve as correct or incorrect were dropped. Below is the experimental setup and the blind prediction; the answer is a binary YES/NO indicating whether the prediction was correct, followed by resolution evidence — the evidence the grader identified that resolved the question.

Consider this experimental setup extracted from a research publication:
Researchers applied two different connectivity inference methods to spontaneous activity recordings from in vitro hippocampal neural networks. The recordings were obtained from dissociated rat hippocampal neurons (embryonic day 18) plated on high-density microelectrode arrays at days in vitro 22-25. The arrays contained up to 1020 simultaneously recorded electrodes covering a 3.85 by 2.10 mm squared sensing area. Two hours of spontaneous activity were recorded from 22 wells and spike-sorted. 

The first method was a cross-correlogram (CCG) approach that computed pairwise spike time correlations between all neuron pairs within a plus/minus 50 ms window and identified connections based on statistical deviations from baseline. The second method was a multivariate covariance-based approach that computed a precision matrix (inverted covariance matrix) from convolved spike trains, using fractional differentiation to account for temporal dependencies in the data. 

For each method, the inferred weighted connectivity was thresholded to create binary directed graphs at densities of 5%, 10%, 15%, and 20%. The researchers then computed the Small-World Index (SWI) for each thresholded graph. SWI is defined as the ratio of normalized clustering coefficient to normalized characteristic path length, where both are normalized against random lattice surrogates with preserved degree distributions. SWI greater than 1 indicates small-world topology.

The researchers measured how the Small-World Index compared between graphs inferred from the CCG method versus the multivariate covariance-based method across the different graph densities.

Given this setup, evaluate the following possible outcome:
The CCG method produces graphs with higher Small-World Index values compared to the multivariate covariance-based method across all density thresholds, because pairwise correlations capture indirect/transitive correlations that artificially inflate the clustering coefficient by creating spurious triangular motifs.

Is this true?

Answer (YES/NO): YES